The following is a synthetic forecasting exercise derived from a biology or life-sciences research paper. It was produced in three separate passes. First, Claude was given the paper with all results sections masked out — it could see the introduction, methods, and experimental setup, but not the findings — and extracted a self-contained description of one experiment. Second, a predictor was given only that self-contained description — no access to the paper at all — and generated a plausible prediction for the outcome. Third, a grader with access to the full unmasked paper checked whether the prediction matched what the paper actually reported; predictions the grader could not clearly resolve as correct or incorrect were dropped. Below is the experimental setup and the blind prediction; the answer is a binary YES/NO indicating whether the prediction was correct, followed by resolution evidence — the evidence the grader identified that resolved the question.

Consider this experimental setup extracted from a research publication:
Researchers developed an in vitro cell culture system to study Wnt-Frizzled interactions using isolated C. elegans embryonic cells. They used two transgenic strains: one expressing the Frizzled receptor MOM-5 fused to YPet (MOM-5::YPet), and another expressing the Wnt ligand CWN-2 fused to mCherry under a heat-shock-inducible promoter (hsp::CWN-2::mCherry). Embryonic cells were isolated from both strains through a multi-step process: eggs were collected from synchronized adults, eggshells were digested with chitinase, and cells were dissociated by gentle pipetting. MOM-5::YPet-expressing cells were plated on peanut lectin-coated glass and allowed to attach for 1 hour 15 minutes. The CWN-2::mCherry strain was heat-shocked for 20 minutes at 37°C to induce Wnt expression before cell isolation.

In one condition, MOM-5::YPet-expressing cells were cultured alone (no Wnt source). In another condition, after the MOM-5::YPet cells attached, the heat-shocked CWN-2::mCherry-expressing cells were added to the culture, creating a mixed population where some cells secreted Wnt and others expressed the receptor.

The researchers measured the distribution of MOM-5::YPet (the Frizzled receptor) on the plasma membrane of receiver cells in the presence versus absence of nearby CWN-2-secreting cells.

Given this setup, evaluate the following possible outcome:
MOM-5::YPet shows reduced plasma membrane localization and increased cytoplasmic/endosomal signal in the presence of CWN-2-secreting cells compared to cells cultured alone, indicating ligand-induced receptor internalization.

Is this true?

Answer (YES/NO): NO